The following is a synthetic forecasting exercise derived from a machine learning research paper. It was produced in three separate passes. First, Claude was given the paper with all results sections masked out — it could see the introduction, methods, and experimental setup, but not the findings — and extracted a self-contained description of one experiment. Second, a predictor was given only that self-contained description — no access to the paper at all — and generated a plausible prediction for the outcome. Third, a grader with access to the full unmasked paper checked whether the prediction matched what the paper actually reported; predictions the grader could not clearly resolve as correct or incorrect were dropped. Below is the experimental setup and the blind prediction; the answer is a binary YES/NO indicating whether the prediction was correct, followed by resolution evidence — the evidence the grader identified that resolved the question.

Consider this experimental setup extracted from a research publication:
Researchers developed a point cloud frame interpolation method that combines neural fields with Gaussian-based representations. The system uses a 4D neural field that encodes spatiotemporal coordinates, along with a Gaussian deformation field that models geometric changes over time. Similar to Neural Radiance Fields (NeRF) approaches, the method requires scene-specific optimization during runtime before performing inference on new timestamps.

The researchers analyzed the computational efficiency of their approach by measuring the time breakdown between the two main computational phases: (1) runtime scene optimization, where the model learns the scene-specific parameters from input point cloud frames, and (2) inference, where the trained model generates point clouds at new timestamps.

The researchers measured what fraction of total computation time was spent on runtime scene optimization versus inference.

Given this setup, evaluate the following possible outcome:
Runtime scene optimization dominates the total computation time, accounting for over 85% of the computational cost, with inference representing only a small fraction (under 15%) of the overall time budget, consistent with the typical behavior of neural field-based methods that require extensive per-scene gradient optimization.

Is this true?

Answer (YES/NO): YES